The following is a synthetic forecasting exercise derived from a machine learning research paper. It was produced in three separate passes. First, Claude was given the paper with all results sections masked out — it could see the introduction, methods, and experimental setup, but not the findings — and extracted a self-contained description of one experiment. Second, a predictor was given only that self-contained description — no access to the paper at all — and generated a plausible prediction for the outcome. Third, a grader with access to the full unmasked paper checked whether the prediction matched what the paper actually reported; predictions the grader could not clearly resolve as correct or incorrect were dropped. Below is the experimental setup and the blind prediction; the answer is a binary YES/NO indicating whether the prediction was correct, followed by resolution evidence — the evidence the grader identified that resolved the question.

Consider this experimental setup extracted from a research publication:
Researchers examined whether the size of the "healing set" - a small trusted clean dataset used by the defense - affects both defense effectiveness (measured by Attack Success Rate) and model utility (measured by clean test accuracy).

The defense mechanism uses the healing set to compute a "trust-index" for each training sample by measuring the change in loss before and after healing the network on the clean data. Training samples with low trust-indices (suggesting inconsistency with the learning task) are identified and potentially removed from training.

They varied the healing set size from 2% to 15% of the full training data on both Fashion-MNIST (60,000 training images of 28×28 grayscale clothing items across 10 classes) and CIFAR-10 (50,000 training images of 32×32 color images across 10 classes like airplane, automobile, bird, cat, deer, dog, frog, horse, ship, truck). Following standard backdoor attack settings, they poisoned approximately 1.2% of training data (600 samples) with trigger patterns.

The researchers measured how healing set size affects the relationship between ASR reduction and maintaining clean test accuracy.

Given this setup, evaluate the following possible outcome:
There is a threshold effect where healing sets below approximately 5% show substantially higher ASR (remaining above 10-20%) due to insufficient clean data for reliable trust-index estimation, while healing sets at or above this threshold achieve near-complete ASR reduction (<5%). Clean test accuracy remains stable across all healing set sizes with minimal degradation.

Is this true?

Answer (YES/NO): NO